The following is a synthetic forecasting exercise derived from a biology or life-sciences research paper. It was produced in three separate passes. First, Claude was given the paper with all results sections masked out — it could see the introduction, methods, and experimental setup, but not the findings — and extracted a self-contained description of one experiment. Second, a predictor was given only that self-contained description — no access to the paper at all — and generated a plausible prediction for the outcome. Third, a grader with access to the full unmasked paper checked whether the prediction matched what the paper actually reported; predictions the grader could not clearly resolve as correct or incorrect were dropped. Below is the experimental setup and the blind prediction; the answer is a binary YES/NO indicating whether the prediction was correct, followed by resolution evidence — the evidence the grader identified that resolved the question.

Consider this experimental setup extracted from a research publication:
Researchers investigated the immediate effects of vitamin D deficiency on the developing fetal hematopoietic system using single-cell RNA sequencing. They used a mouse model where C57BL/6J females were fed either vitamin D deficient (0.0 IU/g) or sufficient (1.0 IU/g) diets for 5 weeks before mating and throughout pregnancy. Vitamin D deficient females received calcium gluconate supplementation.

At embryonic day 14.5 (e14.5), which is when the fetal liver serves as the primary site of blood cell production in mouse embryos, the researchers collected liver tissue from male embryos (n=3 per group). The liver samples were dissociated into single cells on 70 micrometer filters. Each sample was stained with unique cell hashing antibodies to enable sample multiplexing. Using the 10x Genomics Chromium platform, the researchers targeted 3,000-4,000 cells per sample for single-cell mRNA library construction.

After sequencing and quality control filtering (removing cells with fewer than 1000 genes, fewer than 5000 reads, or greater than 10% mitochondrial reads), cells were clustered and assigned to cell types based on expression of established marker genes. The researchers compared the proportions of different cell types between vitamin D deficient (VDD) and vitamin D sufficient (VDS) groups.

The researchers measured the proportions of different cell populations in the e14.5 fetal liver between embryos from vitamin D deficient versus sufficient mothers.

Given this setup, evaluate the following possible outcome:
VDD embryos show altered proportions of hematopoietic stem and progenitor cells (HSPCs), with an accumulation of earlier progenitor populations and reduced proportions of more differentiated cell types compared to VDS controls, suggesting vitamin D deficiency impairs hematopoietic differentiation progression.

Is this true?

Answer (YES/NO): YES